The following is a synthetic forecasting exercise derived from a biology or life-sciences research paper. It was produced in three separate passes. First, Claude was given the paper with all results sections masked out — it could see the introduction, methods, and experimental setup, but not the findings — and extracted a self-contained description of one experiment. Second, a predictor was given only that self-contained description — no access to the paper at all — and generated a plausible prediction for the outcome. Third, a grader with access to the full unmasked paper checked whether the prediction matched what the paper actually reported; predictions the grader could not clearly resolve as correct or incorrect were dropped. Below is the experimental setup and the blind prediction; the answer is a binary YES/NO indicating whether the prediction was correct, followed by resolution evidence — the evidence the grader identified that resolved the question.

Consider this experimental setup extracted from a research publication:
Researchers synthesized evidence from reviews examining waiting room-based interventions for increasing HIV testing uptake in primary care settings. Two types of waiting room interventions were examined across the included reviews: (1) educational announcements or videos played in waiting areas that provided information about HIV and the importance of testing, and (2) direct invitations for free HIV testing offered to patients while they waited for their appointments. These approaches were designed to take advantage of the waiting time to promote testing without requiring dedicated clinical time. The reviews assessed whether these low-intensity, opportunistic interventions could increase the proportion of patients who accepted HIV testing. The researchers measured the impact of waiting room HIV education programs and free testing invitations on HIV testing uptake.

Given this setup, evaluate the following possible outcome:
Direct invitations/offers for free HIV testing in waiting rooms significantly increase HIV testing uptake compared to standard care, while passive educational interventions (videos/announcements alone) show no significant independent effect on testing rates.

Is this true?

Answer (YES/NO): NO